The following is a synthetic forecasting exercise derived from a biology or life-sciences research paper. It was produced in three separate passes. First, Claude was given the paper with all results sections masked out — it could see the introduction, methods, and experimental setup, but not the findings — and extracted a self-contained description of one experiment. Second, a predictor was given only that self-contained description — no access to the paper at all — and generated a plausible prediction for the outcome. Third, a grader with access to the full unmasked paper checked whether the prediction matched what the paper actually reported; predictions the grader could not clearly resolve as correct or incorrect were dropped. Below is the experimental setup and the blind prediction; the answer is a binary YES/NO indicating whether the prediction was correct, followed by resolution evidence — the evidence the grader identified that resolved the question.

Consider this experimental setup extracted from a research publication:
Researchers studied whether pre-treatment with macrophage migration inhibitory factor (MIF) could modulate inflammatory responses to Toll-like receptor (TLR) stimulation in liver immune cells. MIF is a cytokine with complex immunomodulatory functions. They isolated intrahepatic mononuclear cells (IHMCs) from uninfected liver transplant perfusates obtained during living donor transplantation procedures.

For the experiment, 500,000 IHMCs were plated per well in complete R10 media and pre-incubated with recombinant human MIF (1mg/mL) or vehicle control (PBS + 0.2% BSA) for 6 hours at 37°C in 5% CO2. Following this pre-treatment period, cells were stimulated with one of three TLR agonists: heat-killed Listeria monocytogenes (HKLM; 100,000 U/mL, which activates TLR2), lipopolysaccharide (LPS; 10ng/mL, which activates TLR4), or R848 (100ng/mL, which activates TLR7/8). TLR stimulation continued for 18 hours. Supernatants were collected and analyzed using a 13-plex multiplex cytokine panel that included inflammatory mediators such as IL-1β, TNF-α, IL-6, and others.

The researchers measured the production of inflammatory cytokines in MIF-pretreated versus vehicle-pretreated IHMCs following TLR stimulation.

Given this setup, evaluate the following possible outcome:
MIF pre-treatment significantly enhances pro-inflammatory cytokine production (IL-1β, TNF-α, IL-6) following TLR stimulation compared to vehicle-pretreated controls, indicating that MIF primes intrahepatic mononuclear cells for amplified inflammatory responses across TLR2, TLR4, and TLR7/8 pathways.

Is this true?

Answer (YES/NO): YES